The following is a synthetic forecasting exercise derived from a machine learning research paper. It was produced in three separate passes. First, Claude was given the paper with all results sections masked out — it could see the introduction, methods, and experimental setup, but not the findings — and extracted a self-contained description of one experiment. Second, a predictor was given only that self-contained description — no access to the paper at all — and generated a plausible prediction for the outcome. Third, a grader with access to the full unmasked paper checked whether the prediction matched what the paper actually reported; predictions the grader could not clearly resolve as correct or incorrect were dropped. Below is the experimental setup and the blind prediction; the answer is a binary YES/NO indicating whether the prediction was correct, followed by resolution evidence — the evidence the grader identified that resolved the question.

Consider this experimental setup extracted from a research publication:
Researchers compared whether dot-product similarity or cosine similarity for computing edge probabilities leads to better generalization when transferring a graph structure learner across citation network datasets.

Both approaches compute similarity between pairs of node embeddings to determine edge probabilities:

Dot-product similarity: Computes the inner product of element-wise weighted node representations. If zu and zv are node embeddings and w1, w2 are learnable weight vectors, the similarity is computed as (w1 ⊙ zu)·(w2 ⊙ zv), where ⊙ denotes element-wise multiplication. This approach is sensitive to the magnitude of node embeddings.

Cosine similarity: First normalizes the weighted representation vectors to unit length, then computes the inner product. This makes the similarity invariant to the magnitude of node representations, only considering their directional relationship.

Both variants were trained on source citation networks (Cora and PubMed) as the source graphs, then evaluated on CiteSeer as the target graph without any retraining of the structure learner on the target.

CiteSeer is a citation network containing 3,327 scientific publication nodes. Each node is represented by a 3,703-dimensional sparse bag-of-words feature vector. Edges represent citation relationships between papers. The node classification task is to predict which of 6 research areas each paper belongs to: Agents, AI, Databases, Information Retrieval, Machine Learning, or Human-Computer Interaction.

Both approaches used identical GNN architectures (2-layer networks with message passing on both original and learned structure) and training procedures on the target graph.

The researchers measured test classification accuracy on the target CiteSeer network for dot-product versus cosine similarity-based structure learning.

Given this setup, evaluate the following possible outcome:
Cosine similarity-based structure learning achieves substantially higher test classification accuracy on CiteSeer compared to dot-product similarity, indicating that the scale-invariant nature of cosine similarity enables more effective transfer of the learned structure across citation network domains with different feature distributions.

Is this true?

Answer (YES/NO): NO